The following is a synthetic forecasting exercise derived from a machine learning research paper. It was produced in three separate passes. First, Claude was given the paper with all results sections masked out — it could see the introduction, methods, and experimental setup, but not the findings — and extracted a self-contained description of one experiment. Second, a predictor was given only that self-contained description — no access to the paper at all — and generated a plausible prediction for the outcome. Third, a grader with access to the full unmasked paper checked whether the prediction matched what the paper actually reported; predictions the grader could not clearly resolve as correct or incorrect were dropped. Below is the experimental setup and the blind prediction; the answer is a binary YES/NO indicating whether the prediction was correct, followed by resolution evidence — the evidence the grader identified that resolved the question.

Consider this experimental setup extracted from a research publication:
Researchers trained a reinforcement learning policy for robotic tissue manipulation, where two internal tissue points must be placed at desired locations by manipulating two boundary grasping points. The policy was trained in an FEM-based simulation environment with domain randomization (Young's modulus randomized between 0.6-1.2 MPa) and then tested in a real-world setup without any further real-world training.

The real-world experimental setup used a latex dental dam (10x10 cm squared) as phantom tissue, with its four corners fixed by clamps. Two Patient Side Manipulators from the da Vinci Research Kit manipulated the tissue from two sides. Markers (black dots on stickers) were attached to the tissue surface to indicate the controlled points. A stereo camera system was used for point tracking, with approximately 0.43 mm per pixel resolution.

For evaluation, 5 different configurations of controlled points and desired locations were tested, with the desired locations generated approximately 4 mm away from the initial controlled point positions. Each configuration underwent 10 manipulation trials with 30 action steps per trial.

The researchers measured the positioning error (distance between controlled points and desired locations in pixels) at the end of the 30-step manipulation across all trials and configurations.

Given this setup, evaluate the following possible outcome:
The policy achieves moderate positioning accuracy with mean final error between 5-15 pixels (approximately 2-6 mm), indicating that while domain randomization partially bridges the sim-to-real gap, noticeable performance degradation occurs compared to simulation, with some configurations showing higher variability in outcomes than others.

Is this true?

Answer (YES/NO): NO